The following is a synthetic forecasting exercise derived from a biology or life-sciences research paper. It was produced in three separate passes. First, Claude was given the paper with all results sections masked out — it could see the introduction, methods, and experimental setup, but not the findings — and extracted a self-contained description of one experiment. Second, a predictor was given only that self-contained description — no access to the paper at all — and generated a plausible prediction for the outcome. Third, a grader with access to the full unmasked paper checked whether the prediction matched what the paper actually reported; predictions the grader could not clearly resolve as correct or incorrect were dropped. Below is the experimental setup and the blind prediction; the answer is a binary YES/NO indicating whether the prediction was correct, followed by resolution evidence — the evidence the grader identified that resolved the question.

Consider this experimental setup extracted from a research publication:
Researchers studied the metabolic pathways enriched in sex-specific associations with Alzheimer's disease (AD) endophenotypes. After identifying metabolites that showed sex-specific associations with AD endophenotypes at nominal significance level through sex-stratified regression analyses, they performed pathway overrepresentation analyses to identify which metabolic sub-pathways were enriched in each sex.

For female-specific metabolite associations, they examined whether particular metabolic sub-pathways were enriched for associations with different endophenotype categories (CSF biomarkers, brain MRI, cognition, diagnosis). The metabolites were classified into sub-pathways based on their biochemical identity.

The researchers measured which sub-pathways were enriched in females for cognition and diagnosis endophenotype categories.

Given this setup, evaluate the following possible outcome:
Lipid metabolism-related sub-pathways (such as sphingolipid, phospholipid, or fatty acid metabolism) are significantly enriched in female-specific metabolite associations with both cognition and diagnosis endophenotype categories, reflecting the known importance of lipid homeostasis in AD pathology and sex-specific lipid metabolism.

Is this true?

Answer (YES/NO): NO